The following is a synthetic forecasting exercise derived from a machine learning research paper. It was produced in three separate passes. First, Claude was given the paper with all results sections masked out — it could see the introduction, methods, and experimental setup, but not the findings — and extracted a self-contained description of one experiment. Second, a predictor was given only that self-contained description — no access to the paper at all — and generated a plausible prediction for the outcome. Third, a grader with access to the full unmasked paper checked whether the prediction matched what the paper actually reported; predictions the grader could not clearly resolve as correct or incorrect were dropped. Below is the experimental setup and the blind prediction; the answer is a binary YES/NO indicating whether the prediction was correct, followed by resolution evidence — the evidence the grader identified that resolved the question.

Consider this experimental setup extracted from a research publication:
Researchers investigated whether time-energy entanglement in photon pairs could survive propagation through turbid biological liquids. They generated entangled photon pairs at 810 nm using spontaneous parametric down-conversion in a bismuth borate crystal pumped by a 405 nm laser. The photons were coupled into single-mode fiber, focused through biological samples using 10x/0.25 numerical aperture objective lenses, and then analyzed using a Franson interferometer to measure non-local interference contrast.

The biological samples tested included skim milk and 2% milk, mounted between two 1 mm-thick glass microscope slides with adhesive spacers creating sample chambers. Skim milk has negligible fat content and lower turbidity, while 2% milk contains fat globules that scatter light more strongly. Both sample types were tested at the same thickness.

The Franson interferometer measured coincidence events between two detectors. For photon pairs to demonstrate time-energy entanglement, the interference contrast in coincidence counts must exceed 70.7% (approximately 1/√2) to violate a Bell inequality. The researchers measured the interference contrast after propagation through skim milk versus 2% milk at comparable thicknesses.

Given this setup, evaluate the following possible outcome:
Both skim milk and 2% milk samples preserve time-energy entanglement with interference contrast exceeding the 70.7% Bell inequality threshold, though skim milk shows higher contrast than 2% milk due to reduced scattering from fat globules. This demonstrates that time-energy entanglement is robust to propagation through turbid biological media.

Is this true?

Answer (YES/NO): YES